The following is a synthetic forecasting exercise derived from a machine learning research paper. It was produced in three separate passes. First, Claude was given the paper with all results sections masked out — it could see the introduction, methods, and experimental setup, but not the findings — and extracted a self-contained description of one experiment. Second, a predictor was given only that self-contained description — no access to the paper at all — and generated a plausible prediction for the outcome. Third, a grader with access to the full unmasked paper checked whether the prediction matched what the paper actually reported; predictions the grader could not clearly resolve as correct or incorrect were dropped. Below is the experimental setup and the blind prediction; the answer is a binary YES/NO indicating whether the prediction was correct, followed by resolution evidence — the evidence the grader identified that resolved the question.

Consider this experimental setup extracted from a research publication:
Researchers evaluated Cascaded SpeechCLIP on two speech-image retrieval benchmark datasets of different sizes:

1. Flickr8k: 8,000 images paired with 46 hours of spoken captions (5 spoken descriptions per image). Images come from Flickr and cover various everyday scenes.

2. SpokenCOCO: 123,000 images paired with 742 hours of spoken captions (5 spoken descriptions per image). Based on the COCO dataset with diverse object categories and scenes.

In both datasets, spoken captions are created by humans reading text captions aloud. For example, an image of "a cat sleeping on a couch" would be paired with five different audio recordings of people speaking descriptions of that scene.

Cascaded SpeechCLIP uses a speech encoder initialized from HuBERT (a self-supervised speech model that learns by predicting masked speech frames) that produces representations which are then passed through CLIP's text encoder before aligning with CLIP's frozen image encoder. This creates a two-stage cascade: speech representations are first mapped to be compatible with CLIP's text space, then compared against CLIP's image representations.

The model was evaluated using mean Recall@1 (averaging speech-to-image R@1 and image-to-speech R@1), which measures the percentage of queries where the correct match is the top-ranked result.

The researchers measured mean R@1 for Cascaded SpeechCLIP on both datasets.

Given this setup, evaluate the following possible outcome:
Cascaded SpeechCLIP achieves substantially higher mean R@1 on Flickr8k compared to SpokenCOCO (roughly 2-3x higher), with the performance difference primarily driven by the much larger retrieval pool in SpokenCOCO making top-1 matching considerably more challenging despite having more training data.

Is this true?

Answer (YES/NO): YES